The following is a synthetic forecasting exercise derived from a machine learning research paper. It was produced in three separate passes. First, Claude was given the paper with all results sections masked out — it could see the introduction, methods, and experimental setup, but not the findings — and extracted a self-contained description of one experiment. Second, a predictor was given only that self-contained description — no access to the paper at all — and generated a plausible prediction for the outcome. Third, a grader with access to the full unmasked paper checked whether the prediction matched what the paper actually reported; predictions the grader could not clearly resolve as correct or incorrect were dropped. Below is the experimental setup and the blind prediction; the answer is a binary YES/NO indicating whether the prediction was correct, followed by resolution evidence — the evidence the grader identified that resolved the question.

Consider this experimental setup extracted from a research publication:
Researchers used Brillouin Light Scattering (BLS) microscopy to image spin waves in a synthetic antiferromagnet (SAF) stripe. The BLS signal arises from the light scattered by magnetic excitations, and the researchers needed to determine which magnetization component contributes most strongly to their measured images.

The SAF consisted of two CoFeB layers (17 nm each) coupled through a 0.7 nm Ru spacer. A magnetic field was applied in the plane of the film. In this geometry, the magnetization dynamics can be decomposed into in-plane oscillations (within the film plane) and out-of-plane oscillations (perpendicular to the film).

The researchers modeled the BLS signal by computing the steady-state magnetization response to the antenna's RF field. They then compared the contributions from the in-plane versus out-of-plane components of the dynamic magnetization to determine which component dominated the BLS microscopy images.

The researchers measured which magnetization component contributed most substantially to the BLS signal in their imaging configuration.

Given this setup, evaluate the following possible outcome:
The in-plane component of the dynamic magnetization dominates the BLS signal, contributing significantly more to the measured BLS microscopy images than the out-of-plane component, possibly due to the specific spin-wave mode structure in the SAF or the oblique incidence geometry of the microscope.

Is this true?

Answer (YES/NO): NO